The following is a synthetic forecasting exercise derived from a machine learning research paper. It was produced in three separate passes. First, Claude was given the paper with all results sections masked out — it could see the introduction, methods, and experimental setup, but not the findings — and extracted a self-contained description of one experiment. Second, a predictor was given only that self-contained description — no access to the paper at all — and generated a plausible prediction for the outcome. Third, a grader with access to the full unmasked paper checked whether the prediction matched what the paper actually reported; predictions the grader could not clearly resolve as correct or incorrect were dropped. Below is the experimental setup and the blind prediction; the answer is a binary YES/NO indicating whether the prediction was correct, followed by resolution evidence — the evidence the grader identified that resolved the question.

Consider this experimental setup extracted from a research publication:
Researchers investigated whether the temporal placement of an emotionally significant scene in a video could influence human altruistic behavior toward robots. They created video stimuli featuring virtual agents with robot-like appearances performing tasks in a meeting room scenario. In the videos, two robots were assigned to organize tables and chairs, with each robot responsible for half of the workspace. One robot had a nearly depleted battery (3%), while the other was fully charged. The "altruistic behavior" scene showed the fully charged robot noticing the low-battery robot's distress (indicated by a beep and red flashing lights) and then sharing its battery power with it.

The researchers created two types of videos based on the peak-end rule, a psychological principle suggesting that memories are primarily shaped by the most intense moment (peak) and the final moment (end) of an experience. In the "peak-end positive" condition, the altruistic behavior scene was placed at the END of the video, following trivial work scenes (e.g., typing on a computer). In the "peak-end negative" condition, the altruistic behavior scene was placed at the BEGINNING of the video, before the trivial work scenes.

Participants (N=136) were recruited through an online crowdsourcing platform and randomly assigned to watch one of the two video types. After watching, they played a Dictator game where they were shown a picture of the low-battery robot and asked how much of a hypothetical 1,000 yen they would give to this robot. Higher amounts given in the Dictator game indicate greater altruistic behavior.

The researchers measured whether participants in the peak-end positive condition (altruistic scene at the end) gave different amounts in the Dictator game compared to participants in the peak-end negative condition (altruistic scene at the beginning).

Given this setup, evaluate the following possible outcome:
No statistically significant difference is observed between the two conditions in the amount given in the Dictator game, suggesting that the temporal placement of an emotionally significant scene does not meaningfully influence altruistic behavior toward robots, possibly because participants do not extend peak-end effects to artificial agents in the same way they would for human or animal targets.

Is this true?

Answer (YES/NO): NO